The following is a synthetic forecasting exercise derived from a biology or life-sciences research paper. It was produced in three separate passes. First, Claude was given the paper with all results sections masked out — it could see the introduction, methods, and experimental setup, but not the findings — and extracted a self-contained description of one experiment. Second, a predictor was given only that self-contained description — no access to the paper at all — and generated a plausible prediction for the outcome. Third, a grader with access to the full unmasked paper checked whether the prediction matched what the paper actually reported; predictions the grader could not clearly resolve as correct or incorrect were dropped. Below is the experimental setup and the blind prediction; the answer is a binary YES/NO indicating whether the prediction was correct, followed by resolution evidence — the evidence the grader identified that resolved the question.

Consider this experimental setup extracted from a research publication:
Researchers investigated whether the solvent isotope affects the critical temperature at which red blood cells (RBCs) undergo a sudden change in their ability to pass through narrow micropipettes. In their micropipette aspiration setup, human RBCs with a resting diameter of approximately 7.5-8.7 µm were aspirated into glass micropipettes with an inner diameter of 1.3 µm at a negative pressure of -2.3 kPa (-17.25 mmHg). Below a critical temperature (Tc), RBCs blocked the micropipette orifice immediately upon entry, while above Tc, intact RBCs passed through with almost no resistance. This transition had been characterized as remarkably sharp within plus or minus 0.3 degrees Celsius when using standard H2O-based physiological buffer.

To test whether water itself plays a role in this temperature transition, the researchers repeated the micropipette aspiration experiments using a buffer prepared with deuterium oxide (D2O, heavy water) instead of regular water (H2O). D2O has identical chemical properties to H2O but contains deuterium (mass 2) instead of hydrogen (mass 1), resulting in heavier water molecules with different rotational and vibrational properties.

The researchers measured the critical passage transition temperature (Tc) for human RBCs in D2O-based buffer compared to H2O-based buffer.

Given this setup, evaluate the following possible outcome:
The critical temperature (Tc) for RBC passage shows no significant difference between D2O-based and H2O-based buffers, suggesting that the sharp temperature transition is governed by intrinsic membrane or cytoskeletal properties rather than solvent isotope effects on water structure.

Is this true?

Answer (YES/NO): NO